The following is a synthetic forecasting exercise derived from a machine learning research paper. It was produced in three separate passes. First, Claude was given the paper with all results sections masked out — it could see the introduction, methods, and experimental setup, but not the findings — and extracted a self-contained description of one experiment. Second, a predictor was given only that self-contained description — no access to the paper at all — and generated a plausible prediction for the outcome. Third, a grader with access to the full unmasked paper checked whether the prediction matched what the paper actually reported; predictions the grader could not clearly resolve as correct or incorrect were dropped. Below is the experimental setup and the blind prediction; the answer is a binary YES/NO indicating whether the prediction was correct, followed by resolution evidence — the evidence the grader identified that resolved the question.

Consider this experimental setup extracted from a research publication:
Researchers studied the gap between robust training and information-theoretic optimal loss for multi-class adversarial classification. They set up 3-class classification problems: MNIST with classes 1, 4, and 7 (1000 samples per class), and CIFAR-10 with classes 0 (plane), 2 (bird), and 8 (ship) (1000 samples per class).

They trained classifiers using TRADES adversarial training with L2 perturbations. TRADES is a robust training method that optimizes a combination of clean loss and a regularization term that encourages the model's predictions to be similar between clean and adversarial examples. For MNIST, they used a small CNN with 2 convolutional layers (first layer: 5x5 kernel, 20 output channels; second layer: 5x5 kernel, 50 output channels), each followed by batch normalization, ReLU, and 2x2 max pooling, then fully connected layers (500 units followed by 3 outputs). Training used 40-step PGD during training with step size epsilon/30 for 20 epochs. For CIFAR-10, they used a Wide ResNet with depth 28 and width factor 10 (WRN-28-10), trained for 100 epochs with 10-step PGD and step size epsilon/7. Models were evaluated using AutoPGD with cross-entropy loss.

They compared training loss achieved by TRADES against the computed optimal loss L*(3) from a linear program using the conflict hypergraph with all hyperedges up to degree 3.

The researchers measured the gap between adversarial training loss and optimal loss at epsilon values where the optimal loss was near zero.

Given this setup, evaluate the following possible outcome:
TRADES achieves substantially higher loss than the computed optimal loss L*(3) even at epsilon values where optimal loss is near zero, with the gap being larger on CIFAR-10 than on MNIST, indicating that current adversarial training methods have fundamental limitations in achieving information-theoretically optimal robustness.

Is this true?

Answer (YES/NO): YES